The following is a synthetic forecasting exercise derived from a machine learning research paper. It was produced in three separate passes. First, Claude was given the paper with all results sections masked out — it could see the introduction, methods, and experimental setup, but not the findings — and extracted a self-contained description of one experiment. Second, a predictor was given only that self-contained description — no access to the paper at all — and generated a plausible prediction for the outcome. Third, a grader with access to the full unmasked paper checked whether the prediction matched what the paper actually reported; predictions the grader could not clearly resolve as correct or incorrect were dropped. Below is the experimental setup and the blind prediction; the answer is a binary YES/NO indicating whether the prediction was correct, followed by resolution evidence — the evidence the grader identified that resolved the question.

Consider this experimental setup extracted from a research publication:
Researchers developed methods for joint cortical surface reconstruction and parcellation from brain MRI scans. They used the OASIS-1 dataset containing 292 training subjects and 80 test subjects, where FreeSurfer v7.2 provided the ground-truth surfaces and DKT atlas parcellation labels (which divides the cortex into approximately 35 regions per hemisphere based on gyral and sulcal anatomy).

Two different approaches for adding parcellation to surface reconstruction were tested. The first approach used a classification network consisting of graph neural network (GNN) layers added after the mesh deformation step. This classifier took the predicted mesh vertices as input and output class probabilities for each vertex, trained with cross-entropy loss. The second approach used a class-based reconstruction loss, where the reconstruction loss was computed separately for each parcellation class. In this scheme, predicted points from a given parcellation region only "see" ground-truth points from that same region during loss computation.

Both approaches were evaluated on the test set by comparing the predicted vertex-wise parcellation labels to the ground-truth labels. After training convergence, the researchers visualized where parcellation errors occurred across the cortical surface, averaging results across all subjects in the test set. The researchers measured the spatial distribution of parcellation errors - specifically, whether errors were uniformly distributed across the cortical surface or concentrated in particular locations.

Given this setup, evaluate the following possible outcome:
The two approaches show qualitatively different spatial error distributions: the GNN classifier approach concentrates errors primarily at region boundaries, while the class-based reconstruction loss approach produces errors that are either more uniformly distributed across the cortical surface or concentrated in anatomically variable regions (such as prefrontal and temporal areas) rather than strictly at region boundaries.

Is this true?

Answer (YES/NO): NO